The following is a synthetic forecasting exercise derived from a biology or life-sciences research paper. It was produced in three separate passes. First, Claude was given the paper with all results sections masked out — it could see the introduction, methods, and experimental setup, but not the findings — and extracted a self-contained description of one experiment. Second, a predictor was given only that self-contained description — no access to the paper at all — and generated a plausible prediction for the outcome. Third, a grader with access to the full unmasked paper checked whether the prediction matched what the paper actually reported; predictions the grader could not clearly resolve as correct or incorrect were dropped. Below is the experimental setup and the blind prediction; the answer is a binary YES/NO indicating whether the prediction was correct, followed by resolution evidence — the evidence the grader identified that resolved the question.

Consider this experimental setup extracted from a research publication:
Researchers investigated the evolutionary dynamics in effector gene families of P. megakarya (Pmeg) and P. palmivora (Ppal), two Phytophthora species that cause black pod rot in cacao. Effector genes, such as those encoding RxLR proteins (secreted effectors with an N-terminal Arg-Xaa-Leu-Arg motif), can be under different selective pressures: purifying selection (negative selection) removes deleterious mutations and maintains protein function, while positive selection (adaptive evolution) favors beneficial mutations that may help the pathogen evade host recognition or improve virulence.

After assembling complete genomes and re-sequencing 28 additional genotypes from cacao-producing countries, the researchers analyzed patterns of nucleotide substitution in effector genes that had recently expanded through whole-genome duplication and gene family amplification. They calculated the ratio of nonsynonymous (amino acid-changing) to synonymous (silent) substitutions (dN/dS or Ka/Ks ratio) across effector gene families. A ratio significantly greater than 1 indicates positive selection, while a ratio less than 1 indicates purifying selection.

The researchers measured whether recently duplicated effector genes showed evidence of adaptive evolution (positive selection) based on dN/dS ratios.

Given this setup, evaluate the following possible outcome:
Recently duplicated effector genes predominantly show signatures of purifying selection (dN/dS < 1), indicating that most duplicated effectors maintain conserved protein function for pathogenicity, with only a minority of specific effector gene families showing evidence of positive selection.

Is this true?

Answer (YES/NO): NO